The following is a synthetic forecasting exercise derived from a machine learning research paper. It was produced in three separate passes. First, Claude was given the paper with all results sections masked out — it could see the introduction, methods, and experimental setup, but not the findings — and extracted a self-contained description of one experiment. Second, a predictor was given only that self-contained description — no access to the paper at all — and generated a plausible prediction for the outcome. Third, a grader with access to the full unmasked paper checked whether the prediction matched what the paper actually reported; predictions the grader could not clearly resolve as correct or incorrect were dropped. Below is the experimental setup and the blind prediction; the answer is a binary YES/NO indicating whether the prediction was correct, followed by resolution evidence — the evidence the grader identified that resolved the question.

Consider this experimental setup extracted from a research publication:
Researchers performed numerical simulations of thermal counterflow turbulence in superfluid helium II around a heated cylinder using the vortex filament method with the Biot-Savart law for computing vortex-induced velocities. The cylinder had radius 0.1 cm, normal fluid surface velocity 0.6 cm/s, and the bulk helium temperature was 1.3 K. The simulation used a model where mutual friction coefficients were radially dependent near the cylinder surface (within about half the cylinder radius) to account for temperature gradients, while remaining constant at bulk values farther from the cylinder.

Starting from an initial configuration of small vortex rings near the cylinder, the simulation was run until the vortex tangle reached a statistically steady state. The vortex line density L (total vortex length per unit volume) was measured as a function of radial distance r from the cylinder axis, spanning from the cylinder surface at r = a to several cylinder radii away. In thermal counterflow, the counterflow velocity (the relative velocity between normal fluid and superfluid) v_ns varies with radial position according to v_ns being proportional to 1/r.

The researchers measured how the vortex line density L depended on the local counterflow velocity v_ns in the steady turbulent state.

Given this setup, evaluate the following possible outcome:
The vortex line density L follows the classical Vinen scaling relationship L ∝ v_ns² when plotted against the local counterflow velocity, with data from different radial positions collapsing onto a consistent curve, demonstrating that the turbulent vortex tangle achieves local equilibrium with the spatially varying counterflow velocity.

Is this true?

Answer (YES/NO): NO